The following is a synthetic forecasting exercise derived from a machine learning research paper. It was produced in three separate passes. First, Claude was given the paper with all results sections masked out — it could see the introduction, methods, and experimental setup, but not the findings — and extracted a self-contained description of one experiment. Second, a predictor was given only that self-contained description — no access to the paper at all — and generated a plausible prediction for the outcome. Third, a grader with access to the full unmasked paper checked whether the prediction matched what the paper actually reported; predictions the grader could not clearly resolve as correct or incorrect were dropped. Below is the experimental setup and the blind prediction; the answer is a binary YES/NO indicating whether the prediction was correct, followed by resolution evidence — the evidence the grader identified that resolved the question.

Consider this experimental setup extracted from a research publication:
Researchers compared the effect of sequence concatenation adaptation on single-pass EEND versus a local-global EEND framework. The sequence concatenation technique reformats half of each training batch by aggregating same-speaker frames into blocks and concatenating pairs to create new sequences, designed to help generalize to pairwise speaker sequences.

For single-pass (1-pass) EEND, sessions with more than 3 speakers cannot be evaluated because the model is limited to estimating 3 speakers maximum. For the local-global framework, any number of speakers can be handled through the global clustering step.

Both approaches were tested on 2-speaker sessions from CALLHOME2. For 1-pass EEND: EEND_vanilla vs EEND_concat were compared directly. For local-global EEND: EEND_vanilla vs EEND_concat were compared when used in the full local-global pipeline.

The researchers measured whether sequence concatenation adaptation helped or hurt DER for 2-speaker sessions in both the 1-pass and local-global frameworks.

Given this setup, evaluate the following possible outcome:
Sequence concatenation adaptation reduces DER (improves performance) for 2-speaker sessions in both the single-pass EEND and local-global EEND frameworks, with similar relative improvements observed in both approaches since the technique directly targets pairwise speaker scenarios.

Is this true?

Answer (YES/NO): NO